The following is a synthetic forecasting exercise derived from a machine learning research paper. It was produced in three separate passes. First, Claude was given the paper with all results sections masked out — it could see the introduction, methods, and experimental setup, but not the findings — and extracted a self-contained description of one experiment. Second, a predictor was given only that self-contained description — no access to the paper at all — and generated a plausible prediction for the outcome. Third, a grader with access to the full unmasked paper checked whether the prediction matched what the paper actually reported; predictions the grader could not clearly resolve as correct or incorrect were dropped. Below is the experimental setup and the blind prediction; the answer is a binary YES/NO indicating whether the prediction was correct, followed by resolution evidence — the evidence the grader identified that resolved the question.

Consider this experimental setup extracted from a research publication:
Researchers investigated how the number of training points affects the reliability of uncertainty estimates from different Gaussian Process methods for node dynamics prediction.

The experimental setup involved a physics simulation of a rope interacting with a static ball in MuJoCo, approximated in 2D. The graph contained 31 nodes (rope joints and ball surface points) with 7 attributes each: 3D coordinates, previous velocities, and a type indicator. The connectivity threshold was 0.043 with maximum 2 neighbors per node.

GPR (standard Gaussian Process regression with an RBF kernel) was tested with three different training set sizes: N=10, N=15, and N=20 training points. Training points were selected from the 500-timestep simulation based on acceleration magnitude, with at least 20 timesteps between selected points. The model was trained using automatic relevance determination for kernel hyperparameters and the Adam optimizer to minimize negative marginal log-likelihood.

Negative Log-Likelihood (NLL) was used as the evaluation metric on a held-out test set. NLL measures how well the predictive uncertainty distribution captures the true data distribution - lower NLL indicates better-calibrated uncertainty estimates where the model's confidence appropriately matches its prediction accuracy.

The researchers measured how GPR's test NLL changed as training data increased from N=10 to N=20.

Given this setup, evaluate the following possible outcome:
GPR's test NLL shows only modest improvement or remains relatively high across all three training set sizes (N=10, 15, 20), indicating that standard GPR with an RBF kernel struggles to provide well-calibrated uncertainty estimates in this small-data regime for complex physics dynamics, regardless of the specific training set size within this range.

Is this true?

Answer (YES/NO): NO